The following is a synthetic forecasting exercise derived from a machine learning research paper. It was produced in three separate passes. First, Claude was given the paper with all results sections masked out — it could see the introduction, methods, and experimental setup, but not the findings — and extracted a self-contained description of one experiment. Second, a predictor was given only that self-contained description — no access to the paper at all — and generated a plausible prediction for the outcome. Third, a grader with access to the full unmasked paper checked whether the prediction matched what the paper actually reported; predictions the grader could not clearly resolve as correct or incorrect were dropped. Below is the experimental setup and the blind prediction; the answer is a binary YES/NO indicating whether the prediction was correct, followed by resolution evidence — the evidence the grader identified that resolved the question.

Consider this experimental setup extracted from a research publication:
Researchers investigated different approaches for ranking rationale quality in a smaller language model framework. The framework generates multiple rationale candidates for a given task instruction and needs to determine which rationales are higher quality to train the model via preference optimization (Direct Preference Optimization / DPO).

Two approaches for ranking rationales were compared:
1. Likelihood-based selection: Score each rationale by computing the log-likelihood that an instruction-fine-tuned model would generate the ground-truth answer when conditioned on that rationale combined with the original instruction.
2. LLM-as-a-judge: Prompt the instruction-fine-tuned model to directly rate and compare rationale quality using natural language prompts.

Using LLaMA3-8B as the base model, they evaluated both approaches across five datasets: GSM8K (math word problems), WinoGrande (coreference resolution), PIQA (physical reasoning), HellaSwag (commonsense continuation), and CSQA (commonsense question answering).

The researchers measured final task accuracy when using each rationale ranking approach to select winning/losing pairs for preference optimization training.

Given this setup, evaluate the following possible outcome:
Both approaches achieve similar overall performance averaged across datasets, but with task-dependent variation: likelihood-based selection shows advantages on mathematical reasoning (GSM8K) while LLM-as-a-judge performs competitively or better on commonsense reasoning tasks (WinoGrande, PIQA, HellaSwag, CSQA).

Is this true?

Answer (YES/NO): NO